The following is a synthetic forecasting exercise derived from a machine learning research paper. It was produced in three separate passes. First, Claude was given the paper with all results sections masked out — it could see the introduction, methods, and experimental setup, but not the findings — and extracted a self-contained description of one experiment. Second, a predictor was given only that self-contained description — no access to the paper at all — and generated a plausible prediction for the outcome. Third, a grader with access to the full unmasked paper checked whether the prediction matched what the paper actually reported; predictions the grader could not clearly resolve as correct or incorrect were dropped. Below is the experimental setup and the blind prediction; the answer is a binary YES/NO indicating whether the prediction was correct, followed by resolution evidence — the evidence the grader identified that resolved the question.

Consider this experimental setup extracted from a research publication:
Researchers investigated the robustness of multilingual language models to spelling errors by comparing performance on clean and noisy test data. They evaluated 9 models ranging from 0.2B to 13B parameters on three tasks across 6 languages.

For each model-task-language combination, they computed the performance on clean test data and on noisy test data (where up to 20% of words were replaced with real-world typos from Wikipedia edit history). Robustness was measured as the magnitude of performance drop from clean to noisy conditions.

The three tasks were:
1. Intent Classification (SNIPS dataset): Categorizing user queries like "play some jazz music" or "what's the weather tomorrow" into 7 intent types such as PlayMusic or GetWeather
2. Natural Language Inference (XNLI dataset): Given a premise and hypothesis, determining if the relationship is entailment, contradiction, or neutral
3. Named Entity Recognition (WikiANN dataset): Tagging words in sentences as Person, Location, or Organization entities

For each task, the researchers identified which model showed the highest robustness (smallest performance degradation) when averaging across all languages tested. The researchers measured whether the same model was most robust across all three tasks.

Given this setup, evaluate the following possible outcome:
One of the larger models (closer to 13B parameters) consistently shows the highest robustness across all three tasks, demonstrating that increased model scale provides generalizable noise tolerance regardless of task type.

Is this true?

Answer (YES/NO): NO